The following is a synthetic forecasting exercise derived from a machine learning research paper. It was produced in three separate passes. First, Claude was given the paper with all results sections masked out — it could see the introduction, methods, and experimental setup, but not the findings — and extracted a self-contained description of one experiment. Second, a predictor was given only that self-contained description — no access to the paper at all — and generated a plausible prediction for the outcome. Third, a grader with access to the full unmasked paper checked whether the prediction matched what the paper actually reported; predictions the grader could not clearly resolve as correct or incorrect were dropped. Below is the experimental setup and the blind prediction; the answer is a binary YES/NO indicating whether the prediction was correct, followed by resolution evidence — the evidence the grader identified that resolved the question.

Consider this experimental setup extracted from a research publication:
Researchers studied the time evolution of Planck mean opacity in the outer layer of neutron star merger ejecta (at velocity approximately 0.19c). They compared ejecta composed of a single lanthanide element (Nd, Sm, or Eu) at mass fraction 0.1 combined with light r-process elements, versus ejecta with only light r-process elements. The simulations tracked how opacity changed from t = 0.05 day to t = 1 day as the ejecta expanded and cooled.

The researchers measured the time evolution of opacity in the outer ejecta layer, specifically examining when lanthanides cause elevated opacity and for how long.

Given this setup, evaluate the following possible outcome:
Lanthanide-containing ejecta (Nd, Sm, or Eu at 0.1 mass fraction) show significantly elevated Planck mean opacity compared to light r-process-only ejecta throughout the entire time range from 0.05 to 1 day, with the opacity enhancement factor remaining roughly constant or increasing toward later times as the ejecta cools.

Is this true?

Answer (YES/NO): NO